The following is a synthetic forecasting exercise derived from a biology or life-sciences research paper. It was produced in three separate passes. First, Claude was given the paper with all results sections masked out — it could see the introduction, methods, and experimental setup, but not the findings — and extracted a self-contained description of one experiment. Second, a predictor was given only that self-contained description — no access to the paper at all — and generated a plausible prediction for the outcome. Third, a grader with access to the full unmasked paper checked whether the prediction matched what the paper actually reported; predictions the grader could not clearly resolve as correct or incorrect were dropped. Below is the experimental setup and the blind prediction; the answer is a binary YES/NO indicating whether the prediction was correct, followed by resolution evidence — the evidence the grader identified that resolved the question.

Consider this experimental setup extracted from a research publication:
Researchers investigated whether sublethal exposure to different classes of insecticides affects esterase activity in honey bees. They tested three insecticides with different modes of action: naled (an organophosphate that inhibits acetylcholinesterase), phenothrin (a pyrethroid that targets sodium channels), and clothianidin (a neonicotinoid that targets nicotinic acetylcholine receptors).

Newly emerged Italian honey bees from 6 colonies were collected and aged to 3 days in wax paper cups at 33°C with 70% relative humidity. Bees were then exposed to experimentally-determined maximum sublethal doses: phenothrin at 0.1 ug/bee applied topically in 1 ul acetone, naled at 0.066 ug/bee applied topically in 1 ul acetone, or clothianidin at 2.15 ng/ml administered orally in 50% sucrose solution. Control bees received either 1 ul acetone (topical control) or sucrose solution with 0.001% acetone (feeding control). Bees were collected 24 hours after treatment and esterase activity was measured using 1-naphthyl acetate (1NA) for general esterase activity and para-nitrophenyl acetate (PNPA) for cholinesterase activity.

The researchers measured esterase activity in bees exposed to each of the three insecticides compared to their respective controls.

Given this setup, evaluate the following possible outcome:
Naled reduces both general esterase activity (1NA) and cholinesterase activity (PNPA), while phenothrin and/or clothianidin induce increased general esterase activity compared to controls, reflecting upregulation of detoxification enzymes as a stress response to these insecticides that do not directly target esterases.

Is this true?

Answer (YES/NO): NO